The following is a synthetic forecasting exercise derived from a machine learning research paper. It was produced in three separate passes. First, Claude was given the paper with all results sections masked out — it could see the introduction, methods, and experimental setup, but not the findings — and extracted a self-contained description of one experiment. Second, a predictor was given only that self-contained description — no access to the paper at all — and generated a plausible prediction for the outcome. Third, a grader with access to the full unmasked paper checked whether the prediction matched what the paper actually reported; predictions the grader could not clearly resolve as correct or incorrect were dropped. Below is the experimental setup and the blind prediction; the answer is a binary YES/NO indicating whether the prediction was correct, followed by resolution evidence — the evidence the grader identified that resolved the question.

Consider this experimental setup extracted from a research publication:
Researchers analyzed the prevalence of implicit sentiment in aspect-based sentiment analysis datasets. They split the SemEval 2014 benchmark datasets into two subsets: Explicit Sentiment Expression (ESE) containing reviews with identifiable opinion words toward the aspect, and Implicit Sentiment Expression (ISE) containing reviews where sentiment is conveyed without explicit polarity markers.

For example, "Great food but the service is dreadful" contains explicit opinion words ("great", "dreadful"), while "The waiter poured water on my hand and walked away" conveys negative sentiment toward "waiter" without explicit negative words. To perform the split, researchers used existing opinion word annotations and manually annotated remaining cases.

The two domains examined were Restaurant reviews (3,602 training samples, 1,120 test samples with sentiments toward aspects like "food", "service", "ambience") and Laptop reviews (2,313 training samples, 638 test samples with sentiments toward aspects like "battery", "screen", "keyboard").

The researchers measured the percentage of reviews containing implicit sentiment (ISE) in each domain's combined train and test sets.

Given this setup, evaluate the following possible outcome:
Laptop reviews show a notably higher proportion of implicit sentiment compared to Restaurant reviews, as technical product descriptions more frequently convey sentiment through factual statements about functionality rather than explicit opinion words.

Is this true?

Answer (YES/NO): NO